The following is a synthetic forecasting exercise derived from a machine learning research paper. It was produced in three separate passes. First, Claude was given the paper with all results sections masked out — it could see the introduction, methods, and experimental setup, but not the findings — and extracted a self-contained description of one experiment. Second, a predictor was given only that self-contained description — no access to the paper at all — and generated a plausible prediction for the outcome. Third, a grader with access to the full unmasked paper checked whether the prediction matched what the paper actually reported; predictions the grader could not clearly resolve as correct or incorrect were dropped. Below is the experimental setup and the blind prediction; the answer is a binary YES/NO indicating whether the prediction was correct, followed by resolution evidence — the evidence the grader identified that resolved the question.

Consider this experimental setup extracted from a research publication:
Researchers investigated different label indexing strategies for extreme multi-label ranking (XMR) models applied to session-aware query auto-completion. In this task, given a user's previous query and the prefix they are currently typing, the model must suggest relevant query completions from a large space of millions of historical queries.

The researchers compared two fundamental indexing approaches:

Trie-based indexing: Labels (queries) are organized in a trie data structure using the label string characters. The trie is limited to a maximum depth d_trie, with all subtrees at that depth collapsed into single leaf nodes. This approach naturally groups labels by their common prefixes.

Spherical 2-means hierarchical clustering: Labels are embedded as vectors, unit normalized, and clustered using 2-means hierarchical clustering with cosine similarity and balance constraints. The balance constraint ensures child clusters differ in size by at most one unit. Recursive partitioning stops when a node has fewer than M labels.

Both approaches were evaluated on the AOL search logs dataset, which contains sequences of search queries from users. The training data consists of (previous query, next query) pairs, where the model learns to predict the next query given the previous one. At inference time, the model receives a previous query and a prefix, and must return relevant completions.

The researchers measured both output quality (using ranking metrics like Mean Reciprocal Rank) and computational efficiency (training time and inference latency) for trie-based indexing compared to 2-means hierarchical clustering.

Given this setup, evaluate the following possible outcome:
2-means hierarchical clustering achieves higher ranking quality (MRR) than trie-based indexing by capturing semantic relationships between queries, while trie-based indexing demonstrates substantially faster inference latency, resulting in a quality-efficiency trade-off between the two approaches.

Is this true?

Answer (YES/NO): NO